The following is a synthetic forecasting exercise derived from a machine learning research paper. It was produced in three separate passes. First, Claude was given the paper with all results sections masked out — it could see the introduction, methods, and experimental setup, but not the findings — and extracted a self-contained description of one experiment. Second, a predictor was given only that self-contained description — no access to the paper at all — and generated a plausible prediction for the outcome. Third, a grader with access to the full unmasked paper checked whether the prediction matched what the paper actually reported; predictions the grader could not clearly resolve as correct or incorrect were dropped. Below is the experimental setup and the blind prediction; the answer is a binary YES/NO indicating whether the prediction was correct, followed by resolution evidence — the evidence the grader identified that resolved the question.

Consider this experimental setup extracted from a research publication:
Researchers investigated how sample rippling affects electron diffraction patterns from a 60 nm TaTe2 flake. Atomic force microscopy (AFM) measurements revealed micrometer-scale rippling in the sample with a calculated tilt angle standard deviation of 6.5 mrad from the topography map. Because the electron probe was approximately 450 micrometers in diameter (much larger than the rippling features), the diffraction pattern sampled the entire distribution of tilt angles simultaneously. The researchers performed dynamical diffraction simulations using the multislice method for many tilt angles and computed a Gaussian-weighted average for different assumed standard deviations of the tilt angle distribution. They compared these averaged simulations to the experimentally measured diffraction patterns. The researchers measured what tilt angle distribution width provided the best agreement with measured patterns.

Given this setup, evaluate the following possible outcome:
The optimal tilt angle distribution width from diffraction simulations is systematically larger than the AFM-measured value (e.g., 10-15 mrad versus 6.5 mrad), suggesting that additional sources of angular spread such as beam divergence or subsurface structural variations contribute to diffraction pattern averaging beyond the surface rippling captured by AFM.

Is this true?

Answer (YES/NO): NO